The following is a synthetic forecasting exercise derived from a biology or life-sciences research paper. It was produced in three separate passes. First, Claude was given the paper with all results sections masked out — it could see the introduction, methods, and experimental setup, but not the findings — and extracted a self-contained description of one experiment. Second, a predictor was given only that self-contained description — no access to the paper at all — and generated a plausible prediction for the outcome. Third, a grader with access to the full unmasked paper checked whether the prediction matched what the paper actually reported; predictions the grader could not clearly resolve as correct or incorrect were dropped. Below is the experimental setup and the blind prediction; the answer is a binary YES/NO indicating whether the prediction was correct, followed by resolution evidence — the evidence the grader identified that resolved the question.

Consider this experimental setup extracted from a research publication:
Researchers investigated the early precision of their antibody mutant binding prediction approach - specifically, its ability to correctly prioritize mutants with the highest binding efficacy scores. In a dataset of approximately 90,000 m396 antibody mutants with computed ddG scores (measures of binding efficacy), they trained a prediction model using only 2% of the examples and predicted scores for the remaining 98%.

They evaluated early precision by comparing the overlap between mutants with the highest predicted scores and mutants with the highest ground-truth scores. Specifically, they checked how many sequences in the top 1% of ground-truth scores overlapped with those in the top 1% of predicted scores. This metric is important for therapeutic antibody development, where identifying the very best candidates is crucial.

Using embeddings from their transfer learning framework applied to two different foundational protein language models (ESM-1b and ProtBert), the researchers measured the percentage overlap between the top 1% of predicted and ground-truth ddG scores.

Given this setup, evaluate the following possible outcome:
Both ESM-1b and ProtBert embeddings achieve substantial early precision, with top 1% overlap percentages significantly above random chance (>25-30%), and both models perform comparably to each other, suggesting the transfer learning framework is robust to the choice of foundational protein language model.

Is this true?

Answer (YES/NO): YES